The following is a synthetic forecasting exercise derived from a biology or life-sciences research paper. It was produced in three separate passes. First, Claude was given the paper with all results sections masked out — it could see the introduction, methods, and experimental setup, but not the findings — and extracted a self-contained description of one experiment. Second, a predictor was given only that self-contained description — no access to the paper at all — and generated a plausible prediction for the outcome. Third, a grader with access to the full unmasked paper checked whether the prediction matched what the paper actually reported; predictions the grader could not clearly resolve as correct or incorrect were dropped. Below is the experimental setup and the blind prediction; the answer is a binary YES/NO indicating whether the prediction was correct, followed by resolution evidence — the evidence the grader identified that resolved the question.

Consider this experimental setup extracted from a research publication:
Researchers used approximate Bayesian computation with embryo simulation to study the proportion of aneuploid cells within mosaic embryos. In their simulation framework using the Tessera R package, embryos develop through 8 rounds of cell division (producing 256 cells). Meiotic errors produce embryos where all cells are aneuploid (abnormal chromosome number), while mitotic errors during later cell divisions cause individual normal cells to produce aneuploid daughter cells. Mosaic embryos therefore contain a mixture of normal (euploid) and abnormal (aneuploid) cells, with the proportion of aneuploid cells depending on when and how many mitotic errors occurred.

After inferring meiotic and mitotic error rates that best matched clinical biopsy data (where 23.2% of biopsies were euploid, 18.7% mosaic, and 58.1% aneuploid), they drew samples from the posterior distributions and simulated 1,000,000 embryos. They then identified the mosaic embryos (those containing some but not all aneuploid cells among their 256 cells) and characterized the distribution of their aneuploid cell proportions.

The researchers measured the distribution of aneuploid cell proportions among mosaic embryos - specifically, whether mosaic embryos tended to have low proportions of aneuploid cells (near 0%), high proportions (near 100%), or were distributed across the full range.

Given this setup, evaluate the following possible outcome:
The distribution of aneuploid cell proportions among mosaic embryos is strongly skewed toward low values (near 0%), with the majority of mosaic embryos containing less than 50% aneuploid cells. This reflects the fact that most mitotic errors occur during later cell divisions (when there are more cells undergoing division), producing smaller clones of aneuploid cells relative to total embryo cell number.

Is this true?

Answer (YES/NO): YES